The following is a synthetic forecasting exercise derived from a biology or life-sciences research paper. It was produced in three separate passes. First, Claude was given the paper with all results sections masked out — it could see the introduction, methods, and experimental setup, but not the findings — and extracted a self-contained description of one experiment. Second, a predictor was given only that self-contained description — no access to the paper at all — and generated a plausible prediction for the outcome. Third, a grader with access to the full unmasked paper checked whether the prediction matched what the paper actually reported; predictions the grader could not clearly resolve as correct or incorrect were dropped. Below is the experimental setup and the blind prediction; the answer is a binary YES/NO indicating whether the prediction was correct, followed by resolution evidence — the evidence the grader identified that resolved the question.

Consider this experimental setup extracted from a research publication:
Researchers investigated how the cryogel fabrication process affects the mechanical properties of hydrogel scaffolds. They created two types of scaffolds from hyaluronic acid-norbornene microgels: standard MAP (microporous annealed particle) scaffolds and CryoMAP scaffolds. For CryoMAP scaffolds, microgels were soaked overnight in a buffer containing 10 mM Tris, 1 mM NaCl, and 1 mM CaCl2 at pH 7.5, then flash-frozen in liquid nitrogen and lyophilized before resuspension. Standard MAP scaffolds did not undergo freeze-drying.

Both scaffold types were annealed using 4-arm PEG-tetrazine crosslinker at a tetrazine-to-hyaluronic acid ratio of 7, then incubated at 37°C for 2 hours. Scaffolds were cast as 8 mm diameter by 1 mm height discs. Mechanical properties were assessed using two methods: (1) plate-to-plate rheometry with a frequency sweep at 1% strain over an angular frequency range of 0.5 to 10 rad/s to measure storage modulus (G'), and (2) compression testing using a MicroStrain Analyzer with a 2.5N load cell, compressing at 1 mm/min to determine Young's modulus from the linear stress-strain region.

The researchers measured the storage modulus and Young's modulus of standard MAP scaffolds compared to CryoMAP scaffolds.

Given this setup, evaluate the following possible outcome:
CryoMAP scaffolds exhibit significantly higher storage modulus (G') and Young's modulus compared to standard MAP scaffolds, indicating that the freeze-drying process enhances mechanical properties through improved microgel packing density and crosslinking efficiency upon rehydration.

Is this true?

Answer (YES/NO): NO